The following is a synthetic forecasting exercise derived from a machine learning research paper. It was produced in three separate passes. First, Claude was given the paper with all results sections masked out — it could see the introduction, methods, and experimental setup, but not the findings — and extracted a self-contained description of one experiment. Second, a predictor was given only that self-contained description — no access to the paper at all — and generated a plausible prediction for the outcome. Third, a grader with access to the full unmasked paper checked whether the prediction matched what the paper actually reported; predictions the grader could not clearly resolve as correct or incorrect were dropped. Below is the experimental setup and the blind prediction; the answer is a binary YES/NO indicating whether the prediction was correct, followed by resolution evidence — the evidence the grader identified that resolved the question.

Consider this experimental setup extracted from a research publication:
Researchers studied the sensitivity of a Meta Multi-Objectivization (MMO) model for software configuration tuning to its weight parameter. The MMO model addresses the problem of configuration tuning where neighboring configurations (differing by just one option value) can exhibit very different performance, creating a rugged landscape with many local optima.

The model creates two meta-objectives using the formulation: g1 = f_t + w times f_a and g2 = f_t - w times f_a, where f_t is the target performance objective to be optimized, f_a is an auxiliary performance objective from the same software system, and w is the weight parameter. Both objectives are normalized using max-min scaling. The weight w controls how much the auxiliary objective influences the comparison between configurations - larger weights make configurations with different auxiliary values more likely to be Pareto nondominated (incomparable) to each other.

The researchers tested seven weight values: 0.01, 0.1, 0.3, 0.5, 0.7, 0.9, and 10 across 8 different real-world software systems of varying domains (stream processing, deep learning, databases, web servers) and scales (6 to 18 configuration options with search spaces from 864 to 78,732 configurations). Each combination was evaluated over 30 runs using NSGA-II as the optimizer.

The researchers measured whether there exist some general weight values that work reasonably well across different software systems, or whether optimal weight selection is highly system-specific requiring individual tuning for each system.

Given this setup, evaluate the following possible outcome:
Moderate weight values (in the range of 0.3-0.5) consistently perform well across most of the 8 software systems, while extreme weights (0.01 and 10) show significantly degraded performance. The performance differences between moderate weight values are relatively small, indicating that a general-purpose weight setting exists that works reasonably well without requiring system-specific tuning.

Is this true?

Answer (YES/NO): NO